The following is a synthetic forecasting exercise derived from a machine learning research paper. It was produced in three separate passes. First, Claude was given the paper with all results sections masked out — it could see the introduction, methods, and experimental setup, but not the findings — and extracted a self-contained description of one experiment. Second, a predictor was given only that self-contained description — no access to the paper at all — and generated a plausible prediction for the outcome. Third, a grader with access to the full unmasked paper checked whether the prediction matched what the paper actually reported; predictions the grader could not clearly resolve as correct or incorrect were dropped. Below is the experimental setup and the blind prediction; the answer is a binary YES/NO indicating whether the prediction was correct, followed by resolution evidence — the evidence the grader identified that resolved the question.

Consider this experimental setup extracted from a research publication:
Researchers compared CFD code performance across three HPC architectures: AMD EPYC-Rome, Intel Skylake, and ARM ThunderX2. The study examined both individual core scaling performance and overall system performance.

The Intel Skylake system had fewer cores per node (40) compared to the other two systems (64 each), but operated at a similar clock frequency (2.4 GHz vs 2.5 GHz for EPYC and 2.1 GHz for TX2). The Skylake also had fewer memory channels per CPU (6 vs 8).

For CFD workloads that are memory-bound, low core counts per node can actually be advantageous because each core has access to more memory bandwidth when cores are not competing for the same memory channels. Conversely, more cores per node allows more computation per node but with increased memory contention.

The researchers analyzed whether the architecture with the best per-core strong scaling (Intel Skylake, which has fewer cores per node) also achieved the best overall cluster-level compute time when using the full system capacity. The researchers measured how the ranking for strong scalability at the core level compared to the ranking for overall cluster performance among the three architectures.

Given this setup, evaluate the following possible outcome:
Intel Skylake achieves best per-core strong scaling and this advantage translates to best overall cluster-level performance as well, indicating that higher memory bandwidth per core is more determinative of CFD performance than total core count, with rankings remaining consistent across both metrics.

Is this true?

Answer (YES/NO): NO